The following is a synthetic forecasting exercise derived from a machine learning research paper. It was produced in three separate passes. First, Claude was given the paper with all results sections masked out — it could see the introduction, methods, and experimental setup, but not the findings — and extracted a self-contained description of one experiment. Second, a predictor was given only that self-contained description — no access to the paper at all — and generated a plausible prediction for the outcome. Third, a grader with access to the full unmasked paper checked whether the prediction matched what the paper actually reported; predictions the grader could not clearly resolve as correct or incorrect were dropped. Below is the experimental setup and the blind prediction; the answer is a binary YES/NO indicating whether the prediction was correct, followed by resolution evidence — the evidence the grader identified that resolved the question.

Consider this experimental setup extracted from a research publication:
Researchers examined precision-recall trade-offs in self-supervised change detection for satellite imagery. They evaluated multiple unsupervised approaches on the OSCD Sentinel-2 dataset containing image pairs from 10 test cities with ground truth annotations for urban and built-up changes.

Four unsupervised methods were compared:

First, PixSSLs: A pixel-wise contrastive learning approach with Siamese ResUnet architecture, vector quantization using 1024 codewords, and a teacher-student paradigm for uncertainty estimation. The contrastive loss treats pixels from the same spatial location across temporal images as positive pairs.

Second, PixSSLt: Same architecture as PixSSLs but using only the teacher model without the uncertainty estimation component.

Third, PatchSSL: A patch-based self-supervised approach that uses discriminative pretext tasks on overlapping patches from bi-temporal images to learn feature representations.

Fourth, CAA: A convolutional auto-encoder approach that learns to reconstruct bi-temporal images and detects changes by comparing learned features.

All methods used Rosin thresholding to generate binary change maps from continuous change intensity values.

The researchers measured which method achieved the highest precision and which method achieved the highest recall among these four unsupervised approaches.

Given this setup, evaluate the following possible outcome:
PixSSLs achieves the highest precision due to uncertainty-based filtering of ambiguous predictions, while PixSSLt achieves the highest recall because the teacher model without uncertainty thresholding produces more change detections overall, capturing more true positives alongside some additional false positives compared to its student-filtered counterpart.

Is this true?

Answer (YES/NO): NO